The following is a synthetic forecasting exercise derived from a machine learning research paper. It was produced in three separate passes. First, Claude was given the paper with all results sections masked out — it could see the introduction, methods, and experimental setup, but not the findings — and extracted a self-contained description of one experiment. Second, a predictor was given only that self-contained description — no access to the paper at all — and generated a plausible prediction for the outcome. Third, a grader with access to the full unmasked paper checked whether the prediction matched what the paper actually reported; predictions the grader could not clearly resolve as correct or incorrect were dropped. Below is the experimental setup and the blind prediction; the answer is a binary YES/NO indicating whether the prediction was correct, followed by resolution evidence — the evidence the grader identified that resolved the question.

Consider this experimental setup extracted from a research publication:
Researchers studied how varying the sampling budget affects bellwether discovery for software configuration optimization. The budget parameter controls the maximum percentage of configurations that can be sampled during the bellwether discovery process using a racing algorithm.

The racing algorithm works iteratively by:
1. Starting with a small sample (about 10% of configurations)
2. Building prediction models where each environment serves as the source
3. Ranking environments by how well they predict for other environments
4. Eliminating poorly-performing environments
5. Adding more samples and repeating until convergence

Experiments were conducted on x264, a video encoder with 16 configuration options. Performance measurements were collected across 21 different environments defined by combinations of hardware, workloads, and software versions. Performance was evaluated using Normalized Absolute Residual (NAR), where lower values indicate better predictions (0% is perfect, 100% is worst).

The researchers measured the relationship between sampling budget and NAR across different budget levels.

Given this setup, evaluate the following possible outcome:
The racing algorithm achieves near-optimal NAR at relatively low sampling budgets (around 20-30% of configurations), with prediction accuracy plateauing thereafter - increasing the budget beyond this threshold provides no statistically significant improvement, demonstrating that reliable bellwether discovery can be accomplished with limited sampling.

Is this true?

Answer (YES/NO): NO